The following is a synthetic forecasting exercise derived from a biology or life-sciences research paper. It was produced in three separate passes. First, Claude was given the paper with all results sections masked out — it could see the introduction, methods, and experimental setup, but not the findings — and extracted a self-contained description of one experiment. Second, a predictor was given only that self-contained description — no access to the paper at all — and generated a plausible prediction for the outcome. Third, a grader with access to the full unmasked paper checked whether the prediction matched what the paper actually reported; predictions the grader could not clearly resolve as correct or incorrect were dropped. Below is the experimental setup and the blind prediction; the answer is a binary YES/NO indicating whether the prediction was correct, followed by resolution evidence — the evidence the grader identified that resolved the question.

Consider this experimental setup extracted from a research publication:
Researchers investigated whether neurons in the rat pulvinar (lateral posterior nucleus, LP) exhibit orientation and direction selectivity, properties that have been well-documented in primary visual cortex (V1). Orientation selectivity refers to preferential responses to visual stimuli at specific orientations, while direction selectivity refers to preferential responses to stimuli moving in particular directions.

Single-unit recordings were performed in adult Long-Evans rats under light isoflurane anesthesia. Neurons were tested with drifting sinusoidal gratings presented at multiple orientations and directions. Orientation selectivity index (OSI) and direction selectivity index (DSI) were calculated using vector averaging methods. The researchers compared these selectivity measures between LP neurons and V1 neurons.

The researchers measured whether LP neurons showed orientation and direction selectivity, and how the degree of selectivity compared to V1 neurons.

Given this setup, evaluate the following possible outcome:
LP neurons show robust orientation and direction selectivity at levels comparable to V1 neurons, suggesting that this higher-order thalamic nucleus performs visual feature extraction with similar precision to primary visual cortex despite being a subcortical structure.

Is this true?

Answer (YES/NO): NO